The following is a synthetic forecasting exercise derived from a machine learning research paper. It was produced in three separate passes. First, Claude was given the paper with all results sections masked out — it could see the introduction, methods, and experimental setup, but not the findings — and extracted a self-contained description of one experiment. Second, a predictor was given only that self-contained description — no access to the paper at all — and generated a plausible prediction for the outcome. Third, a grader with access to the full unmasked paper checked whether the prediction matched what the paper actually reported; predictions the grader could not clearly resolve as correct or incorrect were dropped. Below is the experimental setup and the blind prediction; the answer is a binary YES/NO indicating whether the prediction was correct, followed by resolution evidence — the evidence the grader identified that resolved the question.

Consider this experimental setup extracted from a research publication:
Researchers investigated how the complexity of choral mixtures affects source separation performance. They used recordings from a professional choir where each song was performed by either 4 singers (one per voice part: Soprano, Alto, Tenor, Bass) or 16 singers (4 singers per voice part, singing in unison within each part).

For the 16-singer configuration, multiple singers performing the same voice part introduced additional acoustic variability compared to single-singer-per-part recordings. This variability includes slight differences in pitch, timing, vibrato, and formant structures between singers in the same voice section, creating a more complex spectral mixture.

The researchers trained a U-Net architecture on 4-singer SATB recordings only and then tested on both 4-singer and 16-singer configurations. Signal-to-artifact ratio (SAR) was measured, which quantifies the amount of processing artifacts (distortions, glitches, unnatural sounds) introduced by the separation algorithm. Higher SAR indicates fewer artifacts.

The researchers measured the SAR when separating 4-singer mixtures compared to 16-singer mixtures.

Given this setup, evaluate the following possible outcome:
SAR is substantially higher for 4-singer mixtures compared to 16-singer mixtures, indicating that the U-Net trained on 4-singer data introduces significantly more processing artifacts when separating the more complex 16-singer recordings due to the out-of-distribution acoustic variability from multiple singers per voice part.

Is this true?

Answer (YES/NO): NO